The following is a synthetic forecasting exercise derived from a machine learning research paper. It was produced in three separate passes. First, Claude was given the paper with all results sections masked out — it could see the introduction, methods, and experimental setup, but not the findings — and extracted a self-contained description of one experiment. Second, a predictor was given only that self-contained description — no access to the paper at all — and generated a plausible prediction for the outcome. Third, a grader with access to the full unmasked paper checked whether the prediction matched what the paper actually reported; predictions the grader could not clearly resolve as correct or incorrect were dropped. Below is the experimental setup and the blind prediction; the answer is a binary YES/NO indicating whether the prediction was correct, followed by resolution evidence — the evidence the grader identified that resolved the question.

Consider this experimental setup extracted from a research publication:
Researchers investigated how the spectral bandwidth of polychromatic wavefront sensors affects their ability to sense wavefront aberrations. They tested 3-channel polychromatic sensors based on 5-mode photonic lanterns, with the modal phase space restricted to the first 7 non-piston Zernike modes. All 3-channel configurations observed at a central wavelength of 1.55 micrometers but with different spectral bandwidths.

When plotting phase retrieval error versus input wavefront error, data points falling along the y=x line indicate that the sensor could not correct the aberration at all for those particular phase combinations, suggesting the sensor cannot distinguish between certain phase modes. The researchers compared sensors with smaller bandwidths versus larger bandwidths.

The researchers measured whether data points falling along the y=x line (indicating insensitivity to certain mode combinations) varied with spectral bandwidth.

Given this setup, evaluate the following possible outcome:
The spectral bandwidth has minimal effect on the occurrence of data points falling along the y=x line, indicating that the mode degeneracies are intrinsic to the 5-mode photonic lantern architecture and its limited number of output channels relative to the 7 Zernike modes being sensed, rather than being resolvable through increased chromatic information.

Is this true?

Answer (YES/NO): NO